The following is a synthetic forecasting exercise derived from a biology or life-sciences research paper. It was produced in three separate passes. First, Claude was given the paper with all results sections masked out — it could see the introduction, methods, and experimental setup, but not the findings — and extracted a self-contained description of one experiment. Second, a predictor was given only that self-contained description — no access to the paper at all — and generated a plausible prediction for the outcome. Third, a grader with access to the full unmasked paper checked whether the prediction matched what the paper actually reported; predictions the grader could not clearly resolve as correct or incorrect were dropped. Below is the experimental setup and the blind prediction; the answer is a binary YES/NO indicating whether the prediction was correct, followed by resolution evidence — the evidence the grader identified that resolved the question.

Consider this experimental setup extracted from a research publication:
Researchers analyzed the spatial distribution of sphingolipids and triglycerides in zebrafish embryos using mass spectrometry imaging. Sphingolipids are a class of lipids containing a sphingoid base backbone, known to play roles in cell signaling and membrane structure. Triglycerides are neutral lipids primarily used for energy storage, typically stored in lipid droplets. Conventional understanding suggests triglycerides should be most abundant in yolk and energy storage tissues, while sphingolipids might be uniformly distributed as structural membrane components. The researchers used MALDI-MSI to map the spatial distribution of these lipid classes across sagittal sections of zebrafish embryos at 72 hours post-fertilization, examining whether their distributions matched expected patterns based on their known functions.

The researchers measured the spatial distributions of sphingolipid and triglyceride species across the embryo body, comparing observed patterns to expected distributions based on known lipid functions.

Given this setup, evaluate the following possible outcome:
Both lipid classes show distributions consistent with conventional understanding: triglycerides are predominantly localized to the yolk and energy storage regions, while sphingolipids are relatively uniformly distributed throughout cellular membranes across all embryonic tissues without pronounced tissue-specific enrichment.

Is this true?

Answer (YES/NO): NO